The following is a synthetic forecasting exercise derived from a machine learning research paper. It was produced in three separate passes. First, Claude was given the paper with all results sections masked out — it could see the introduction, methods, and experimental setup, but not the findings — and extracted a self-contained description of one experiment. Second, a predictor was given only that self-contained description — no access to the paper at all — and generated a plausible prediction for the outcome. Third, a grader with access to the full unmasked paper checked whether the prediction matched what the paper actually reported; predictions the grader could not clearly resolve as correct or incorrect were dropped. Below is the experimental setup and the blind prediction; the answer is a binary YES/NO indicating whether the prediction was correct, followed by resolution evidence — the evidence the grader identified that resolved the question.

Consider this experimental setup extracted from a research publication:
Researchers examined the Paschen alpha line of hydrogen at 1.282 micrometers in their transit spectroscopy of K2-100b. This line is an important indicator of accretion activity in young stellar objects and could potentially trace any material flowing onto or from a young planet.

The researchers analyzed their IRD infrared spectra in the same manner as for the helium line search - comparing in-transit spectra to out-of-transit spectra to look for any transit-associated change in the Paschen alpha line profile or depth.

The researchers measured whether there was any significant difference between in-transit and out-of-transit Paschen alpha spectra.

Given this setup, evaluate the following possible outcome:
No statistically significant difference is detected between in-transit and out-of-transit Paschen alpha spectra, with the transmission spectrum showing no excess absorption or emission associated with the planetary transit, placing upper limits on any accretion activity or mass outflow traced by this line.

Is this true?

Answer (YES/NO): NO